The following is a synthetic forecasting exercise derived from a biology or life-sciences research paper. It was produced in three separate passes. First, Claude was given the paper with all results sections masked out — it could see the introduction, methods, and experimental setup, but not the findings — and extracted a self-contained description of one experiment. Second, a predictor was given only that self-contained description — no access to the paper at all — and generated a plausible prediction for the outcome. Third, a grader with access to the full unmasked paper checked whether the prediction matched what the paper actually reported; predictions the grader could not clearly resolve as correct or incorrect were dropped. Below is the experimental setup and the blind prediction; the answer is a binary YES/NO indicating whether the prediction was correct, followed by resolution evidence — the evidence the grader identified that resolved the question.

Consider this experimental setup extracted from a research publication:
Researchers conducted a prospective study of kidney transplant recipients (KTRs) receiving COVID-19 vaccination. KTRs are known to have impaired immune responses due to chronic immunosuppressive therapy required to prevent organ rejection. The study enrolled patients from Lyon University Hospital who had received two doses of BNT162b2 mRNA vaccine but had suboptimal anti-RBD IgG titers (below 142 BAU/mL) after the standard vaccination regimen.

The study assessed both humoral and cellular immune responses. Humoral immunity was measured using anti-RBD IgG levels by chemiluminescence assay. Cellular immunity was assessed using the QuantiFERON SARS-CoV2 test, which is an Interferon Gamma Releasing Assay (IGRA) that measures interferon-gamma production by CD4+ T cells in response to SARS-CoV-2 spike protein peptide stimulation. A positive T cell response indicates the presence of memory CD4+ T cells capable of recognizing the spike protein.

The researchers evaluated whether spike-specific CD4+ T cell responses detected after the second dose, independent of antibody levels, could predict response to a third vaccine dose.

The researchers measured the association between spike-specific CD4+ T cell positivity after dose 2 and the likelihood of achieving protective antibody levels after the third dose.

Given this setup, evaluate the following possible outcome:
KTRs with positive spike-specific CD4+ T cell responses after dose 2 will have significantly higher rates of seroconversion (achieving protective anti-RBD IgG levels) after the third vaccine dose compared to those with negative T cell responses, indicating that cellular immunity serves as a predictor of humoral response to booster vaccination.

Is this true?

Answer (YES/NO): YES